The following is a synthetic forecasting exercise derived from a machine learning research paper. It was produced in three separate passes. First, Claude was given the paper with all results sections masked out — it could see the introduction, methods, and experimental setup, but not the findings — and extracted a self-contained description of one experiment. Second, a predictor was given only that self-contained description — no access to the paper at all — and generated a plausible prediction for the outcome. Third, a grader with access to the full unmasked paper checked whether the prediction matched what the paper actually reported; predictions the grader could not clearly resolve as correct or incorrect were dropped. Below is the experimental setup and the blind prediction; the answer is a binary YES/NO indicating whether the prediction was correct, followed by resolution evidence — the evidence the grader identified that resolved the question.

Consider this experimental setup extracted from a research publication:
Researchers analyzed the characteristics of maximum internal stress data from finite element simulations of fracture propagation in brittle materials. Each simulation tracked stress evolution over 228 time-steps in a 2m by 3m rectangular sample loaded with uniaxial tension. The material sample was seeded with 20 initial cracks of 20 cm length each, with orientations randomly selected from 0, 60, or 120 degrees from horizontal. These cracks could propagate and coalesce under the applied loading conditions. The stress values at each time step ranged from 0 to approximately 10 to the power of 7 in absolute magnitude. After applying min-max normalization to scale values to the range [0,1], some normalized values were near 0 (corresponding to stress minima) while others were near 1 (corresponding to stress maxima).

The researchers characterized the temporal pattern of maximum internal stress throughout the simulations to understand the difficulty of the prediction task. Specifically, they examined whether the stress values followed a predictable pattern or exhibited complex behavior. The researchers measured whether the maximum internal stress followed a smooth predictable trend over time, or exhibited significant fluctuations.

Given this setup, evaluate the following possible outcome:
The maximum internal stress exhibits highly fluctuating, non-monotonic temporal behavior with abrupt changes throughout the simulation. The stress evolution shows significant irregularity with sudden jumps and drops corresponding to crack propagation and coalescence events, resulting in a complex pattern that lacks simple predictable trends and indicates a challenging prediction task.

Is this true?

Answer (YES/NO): YES